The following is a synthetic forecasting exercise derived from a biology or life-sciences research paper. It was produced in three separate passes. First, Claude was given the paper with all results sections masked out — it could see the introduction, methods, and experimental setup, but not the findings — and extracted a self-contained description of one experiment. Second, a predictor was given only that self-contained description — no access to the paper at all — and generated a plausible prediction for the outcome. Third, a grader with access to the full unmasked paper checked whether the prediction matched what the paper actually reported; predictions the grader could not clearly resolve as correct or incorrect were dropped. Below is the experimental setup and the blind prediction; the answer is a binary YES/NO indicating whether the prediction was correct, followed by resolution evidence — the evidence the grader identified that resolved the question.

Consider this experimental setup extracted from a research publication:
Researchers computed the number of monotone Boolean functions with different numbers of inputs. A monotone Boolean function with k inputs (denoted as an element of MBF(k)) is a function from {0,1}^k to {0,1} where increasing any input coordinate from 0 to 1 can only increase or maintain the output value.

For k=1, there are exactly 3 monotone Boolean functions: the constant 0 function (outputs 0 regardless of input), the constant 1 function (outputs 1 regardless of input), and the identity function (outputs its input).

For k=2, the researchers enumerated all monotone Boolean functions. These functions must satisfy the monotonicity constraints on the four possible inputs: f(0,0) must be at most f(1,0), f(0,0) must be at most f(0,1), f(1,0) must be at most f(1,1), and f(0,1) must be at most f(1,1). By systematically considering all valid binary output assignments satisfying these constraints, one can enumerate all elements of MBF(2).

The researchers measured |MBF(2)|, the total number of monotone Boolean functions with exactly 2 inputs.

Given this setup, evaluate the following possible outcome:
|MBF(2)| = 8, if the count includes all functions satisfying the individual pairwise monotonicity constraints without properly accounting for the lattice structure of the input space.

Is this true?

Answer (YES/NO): NO